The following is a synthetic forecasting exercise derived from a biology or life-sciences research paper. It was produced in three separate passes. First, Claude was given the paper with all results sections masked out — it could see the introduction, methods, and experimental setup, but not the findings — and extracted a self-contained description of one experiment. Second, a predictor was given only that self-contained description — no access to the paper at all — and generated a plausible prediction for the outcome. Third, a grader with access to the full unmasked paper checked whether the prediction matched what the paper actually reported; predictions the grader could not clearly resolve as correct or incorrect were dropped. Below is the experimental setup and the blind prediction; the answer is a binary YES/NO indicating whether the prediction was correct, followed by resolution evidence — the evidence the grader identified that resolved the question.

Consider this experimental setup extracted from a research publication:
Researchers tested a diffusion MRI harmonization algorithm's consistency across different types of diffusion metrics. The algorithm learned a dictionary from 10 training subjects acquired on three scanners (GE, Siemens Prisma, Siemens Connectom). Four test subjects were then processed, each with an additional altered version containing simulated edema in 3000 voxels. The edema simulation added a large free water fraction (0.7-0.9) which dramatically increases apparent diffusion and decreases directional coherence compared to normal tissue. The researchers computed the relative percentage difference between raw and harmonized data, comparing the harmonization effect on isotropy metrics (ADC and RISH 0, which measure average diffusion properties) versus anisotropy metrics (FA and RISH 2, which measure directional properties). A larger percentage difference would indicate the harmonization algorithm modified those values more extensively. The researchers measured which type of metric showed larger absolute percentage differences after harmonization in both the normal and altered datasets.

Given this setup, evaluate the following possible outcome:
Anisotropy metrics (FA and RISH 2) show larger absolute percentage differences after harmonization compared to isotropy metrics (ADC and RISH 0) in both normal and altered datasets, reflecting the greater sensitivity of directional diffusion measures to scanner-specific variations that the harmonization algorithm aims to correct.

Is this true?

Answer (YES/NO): YES